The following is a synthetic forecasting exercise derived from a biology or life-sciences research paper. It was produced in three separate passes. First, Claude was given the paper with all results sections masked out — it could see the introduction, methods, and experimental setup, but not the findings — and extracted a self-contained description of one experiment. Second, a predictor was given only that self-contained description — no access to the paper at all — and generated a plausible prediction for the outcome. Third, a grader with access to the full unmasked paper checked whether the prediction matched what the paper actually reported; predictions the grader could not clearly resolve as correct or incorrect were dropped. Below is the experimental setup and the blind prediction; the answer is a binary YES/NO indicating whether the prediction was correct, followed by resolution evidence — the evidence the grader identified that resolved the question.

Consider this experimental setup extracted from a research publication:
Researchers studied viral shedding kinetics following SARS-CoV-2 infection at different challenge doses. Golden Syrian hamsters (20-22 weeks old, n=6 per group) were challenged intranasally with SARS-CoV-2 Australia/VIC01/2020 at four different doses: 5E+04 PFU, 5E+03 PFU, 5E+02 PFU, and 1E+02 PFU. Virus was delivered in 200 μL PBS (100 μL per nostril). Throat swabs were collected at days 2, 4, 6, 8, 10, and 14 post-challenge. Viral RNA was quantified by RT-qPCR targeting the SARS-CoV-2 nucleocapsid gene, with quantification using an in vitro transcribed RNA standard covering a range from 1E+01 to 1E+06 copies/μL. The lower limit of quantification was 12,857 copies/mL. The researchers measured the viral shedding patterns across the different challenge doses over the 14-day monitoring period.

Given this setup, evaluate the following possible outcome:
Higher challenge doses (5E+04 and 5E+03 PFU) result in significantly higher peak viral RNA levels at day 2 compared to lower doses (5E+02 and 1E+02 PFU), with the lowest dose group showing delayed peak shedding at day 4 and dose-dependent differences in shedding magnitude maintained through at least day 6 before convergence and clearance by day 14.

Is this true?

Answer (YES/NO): NO